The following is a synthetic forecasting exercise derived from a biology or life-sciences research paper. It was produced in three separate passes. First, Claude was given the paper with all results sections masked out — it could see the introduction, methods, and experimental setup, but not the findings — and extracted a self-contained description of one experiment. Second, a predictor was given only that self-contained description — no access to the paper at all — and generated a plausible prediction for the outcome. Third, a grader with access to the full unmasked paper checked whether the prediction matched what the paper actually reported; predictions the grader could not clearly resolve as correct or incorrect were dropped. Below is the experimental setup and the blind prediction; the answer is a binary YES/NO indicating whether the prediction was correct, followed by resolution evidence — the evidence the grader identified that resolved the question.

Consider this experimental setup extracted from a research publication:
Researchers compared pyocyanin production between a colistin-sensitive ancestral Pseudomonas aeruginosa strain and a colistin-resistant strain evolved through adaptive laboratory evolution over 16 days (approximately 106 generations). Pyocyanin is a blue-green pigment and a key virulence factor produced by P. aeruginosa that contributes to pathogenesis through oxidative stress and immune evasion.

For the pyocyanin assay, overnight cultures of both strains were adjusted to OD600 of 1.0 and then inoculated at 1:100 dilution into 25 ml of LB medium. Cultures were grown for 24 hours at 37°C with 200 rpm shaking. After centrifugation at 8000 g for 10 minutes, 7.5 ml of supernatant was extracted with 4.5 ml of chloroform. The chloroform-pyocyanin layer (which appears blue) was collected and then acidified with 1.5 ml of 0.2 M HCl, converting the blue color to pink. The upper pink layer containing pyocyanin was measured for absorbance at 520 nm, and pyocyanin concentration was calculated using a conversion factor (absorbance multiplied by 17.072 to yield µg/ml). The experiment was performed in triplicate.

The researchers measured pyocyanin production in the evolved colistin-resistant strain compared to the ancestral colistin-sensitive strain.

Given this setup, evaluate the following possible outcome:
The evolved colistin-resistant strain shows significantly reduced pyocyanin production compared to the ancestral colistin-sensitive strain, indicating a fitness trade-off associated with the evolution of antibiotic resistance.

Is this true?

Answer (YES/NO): YES